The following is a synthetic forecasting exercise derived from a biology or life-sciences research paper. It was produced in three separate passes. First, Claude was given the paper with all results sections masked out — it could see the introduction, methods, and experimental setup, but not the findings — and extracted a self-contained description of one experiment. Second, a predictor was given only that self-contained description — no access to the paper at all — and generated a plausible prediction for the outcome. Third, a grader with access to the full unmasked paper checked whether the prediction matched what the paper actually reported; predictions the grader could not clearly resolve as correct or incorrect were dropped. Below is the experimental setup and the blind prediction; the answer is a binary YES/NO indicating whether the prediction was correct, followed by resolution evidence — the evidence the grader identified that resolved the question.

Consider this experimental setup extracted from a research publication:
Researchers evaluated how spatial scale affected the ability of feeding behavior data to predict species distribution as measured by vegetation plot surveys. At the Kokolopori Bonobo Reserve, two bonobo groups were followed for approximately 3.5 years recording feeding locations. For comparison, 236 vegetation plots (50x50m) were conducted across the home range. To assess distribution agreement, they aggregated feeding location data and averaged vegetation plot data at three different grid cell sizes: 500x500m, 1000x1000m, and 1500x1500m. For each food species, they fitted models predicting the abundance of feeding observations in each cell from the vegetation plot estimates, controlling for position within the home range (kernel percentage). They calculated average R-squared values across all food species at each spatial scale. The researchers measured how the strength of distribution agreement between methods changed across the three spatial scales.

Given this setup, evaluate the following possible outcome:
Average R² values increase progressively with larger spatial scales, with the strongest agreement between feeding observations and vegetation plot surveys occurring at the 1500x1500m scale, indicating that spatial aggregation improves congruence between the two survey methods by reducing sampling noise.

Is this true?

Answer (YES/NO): NO